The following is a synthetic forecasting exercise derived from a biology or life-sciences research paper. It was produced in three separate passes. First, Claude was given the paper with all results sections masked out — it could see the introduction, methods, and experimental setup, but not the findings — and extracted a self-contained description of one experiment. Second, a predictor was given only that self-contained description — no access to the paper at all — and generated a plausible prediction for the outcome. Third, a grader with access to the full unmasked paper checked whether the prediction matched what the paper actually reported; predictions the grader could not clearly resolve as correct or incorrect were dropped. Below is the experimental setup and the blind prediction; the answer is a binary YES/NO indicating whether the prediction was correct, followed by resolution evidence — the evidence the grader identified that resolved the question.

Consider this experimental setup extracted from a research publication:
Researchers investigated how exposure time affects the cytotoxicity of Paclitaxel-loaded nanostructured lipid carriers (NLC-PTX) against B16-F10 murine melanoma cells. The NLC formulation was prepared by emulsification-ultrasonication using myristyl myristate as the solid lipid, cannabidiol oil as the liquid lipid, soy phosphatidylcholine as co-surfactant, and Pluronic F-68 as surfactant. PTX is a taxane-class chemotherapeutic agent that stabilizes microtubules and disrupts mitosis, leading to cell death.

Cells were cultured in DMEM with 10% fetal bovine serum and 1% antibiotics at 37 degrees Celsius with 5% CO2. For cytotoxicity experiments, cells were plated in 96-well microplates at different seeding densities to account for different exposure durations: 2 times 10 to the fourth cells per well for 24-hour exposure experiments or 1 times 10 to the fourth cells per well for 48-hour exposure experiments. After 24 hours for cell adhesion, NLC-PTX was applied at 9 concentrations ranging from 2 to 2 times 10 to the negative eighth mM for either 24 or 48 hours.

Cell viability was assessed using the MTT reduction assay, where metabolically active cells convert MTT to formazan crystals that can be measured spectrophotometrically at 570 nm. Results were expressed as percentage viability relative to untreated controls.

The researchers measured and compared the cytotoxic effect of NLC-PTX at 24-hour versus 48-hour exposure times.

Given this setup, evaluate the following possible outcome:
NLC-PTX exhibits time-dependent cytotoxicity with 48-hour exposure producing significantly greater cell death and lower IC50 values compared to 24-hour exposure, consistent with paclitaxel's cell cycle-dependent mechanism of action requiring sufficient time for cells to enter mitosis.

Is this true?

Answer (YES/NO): YES